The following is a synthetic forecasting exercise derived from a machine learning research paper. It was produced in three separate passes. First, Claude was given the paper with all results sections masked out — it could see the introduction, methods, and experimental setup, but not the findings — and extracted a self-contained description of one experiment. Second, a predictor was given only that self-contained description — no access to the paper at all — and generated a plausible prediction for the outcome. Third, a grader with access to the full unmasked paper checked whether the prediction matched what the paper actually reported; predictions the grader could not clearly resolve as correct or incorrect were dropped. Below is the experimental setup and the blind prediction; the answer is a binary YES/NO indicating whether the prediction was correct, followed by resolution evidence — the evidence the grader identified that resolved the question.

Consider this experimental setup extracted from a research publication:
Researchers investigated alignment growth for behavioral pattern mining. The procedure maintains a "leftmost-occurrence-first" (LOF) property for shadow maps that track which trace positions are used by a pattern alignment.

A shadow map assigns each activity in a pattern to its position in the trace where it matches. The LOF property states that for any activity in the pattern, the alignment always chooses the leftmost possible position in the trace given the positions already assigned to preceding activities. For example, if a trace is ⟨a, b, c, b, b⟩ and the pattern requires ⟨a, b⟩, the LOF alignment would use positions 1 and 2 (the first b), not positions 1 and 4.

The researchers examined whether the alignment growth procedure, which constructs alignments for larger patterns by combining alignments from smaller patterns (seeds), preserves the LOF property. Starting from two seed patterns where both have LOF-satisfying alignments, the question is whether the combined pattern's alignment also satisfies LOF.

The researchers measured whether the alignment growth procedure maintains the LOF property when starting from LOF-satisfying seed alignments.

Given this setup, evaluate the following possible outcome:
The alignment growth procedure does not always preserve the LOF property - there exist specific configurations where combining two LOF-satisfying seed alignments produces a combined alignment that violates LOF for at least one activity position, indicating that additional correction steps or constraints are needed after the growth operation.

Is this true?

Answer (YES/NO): NO